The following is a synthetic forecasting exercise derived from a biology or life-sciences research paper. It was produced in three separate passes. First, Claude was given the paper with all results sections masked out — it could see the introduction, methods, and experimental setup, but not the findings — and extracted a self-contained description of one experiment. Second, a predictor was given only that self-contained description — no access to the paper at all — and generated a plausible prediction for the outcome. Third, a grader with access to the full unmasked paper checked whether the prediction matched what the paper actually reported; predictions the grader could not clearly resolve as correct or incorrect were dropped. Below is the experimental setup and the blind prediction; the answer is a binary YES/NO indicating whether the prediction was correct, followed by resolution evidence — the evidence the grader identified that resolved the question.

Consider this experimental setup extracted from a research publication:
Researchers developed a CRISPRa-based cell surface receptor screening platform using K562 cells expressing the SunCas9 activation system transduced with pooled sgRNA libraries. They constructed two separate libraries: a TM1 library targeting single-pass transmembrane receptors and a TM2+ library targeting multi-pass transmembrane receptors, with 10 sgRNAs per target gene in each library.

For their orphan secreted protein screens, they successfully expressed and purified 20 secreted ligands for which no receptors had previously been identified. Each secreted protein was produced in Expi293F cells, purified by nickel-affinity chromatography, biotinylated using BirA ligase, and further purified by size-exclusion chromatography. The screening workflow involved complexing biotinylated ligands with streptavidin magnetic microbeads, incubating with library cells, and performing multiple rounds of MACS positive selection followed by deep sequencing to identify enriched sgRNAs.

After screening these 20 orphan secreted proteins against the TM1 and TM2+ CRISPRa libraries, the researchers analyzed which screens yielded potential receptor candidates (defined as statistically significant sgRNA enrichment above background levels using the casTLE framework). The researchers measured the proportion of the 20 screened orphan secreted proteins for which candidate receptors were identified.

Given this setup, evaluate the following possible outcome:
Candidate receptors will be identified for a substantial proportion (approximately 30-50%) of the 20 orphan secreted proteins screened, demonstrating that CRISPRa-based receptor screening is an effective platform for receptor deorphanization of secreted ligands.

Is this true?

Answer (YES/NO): NO